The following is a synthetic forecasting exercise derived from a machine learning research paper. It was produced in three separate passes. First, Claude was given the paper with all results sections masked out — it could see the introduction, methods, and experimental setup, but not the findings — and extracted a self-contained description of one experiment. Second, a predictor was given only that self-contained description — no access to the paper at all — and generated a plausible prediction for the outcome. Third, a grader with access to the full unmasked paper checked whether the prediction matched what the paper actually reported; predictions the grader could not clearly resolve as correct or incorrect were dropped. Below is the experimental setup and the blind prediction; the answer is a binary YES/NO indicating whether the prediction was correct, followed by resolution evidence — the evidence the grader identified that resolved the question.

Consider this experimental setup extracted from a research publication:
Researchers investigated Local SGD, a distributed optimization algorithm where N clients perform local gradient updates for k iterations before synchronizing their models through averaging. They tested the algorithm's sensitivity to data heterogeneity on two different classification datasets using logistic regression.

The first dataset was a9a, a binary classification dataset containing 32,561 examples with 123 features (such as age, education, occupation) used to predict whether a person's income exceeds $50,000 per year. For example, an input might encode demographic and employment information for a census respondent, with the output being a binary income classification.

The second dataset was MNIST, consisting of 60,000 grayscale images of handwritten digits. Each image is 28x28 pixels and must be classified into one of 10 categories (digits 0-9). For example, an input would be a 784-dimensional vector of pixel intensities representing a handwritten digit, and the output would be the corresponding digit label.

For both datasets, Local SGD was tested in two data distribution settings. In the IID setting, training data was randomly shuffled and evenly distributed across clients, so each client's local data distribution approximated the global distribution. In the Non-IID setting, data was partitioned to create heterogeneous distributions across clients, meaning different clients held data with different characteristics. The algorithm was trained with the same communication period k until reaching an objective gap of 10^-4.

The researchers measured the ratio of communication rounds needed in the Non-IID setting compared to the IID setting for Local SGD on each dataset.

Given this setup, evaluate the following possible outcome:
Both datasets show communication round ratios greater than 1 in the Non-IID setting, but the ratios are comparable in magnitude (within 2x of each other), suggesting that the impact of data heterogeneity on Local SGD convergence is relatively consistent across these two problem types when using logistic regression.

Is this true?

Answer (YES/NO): NO